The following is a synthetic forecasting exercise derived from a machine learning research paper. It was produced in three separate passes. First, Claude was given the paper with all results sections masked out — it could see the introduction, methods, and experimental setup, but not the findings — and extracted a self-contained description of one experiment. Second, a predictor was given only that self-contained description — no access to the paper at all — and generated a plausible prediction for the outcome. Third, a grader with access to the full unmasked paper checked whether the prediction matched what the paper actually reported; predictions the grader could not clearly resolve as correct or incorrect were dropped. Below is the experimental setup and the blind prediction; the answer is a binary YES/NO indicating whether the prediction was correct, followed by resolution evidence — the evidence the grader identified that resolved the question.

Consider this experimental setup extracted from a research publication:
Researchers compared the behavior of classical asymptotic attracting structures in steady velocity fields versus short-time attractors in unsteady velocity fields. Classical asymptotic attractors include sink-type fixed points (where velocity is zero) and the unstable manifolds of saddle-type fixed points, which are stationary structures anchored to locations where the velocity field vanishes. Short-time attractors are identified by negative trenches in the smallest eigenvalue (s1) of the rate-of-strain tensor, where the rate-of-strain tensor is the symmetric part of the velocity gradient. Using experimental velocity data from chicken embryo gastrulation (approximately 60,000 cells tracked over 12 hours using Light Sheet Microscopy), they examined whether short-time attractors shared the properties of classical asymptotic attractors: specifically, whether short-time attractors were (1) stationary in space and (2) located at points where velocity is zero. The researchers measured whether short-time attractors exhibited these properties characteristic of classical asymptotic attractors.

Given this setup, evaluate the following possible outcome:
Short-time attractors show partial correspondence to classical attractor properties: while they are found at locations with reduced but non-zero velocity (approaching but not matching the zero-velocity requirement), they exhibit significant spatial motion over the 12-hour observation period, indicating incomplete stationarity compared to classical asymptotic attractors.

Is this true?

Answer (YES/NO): NO